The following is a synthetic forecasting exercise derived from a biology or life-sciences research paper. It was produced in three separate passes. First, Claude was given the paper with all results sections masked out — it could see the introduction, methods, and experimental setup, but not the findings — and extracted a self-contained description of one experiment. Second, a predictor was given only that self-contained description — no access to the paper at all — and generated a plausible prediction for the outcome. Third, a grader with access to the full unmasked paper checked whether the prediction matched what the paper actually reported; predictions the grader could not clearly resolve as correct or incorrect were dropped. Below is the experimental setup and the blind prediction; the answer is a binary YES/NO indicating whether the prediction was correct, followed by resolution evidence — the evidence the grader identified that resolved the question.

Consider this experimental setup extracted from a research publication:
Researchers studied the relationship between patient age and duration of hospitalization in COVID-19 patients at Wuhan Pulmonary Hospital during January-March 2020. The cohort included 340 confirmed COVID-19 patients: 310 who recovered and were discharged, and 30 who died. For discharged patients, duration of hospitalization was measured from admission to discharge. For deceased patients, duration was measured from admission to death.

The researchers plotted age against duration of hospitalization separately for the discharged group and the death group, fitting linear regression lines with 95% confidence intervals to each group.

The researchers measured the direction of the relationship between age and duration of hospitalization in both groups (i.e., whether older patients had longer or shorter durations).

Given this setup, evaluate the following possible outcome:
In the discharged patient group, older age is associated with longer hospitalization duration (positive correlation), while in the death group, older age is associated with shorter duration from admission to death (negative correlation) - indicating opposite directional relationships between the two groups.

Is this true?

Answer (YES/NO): YES